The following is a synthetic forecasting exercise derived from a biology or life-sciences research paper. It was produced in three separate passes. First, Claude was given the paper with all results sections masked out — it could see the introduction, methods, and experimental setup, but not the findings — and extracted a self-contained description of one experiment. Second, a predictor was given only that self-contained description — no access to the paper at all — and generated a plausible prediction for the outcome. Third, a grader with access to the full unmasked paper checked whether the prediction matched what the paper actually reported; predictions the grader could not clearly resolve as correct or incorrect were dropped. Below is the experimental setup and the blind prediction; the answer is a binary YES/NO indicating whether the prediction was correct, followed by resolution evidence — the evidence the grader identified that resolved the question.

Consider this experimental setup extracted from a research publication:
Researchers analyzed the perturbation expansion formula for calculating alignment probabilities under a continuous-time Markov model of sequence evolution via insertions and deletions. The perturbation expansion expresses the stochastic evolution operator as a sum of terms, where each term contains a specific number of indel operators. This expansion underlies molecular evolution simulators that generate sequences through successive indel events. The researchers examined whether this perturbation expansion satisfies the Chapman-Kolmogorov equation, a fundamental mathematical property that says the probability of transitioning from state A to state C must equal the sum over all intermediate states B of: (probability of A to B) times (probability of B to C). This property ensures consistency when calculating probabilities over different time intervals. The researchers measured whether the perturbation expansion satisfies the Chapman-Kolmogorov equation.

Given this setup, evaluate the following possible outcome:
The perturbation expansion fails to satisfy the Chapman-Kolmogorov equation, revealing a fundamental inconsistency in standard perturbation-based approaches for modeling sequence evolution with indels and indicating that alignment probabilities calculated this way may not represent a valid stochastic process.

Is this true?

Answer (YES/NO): NO